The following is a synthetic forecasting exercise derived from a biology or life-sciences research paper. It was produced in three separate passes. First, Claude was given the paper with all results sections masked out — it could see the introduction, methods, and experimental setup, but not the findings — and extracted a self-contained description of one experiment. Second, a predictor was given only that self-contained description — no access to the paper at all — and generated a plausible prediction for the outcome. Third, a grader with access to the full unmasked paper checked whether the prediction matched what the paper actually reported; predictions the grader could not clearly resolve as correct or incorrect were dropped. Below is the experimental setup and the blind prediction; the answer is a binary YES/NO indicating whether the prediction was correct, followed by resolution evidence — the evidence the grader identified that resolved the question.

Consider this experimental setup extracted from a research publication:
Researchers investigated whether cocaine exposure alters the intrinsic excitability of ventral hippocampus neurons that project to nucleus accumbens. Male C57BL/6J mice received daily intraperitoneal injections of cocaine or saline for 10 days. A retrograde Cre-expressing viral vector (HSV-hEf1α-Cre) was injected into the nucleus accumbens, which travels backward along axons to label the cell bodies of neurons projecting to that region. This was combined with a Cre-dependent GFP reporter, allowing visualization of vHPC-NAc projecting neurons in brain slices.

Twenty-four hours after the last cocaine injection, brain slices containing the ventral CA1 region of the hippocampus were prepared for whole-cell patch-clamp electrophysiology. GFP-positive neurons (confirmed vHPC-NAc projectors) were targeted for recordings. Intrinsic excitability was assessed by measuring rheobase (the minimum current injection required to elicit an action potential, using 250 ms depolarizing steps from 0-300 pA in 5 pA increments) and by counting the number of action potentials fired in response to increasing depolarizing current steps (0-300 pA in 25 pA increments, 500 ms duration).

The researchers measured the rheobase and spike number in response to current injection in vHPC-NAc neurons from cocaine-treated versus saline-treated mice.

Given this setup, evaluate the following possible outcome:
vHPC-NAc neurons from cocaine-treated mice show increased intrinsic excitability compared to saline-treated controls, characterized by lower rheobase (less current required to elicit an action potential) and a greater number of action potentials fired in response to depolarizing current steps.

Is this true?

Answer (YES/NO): NO